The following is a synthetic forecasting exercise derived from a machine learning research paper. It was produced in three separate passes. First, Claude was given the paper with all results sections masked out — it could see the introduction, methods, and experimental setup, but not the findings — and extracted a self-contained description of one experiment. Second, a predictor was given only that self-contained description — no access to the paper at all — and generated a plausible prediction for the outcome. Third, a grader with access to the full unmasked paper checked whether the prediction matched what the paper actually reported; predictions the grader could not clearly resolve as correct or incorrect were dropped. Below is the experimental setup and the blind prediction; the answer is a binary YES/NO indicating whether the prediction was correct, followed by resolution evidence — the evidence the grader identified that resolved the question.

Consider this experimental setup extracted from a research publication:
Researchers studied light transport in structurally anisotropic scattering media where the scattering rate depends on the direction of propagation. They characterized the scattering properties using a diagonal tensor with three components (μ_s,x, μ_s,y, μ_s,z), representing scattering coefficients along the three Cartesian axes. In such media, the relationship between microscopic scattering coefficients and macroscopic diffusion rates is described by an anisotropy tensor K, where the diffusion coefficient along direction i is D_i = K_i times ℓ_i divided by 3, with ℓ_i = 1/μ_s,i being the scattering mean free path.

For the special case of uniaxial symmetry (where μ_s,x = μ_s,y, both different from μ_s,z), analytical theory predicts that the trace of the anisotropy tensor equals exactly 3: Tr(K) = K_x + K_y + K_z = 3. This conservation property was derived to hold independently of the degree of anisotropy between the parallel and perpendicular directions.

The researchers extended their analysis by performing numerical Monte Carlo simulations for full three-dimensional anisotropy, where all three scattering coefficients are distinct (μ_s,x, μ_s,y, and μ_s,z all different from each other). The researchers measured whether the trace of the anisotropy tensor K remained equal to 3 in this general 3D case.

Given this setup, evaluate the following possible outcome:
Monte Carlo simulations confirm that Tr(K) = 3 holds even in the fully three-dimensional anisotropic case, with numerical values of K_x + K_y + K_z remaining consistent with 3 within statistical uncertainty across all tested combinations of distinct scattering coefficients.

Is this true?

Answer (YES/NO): YES